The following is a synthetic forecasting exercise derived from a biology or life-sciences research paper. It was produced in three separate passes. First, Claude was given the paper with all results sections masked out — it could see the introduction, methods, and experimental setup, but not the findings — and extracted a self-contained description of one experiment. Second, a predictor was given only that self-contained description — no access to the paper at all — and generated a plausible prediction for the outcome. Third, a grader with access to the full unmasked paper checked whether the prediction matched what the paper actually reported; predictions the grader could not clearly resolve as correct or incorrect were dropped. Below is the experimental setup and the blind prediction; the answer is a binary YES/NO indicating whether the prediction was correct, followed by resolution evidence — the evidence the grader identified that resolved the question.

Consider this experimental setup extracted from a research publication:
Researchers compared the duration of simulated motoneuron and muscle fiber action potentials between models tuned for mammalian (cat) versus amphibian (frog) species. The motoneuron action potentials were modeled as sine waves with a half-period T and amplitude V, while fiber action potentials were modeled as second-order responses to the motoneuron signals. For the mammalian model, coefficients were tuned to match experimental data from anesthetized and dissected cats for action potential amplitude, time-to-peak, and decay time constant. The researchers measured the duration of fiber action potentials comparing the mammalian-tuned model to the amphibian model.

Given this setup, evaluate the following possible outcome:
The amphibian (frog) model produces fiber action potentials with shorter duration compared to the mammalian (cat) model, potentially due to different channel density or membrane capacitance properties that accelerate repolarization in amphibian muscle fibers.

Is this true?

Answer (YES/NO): NO